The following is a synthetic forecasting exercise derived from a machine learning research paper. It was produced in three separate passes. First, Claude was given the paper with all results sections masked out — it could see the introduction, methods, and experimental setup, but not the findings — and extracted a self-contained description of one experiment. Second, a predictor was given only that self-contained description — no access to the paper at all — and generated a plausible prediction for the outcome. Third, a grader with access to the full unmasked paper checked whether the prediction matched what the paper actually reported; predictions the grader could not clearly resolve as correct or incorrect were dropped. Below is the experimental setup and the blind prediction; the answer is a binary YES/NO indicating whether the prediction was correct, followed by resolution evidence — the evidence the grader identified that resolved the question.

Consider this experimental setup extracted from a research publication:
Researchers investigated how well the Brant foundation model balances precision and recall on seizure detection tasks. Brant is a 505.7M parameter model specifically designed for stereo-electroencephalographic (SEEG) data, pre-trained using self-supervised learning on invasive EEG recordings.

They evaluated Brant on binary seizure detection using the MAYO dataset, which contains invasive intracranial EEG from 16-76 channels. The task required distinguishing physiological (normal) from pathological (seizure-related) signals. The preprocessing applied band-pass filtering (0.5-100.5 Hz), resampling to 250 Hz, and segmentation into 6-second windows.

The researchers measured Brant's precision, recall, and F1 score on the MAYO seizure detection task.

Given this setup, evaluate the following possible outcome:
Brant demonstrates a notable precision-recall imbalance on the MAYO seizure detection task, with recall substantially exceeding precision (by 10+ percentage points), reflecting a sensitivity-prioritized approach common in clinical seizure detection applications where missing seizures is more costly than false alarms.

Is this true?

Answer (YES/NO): YES